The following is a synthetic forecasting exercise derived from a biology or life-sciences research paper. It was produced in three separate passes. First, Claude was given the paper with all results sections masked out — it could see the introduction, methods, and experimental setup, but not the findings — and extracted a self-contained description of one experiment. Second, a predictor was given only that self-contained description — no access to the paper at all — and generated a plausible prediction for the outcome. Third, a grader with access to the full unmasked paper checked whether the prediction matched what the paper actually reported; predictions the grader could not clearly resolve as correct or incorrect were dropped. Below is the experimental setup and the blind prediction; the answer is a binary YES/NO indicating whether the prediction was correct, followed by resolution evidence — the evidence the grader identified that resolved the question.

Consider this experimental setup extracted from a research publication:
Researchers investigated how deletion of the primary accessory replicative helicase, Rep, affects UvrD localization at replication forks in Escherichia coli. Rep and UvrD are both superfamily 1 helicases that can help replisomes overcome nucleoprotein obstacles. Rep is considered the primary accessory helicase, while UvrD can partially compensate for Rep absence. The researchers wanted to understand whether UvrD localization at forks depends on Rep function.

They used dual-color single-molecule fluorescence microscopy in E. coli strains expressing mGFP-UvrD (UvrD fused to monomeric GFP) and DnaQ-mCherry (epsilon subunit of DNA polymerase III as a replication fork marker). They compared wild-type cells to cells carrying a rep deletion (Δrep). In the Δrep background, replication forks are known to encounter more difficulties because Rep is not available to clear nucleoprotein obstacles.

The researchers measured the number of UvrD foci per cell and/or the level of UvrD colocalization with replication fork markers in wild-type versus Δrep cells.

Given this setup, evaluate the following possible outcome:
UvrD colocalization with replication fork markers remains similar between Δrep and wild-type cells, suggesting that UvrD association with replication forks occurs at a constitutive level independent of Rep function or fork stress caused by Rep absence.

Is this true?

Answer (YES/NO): YES